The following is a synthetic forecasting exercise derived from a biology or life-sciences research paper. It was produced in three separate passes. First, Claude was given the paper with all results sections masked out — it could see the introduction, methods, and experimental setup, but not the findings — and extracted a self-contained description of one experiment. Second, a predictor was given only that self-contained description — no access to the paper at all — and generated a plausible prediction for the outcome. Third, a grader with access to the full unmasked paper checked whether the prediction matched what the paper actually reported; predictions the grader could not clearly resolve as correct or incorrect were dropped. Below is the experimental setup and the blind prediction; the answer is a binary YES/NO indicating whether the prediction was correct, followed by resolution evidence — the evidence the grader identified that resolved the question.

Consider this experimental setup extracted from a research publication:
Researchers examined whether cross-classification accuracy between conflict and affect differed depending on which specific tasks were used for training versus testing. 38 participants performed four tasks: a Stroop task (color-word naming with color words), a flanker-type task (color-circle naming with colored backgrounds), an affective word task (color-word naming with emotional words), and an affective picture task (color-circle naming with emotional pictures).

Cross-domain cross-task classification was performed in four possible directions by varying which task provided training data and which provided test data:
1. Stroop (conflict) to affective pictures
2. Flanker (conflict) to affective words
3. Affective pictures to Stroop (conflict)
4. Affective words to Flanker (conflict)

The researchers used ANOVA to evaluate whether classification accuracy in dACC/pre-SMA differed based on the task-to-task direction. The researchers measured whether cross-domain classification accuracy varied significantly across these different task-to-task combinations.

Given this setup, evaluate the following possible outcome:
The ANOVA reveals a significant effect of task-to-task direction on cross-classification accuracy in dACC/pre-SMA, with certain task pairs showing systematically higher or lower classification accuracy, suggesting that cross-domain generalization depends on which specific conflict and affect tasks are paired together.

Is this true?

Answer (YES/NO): NO